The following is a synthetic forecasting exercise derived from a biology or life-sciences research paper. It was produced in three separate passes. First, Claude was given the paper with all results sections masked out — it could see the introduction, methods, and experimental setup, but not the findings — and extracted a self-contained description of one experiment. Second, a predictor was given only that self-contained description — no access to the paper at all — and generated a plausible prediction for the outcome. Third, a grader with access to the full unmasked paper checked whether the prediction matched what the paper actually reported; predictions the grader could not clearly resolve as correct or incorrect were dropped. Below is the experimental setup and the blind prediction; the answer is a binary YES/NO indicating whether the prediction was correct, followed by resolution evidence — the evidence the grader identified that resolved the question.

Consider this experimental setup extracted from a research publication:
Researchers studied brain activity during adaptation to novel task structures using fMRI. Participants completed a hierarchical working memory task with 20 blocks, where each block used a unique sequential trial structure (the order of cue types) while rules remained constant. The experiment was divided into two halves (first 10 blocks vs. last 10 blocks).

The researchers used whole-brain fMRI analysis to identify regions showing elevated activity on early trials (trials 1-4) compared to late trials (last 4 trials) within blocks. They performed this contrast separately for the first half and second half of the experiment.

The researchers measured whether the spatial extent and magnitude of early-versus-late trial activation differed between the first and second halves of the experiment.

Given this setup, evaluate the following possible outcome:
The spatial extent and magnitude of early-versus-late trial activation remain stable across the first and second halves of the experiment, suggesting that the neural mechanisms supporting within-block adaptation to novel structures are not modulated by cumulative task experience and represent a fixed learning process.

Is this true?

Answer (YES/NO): NO